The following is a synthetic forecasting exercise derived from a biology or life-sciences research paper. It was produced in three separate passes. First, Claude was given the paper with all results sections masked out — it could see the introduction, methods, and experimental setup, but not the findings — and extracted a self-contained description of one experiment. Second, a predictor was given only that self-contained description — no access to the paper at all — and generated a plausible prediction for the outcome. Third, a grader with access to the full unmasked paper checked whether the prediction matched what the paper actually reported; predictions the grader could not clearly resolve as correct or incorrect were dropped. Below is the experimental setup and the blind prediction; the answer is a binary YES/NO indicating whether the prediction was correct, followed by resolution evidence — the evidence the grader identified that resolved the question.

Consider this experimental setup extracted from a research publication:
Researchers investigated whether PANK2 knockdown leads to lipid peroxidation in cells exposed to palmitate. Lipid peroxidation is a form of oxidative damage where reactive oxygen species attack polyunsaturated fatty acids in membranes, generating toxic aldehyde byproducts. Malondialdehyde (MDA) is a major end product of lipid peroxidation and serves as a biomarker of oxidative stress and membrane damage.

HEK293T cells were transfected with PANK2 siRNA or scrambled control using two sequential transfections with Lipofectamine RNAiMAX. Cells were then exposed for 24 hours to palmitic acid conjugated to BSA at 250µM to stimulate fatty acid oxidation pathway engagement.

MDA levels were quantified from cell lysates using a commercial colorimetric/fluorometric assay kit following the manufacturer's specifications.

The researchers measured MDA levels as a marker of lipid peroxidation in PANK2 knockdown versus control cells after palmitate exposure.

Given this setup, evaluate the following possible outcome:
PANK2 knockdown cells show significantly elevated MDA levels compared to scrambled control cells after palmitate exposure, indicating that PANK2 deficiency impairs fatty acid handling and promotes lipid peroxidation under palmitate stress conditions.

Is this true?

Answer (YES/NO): NO